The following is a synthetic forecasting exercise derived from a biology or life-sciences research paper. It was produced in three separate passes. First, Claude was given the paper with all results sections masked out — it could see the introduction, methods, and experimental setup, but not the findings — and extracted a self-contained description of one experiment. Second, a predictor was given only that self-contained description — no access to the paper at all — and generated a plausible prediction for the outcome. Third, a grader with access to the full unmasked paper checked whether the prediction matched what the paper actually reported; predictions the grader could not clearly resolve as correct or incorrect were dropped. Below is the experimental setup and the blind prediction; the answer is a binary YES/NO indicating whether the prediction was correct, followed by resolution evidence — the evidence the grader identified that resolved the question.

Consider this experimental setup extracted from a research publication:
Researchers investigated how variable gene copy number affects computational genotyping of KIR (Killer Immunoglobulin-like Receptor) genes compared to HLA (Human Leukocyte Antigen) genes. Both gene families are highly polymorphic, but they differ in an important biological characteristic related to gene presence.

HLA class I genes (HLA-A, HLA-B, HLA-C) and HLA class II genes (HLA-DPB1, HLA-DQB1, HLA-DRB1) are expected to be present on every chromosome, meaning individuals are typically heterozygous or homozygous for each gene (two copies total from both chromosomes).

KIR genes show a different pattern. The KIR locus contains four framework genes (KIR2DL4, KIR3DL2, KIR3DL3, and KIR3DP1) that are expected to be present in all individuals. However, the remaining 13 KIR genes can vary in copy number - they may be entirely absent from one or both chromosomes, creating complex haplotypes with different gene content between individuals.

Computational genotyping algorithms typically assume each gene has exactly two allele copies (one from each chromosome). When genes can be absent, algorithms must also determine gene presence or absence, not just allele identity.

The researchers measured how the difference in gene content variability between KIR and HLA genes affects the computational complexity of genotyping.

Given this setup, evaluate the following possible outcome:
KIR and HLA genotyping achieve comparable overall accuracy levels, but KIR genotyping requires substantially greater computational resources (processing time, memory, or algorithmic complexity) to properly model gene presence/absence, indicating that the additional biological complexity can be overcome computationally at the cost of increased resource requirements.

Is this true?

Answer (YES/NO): NO